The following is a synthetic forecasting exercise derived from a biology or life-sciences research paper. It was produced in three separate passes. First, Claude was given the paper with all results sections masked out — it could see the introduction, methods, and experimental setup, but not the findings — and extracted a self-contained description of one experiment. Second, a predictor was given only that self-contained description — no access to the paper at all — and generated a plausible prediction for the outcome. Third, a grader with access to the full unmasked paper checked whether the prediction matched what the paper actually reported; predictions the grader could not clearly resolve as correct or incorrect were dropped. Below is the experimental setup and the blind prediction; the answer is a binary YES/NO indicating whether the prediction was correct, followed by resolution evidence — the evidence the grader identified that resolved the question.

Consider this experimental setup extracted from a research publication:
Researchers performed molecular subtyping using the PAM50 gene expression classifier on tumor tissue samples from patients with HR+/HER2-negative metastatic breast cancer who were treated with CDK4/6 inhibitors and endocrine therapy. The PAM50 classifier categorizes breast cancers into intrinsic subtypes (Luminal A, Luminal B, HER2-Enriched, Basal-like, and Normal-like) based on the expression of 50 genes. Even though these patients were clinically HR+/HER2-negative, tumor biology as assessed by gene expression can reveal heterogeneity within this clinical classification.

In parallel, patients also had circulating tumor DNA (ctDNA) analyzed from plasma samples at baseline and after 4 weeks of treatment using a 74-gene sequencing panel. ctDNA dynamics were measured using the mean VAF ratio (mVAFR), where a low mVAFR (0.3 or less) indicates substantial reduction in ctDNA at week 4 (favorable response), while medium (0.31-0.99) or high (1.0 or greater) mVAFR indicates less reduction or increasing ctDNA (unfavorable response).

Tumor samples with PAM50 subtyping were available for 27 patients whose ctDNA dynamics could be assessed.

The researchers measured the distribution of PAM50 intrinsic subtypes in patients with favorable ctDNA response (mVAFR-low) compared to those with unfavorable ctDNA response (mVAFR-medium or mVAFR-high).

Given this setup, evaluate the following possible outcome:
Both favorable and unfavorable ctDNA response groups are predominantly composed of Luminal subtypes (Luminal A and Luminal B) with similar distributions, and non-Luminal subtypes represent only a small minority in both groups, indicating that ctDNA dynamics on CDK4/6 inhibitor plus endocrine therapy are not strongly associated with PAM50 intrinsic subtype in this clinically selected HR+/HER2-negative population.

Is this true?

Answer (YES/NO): NO